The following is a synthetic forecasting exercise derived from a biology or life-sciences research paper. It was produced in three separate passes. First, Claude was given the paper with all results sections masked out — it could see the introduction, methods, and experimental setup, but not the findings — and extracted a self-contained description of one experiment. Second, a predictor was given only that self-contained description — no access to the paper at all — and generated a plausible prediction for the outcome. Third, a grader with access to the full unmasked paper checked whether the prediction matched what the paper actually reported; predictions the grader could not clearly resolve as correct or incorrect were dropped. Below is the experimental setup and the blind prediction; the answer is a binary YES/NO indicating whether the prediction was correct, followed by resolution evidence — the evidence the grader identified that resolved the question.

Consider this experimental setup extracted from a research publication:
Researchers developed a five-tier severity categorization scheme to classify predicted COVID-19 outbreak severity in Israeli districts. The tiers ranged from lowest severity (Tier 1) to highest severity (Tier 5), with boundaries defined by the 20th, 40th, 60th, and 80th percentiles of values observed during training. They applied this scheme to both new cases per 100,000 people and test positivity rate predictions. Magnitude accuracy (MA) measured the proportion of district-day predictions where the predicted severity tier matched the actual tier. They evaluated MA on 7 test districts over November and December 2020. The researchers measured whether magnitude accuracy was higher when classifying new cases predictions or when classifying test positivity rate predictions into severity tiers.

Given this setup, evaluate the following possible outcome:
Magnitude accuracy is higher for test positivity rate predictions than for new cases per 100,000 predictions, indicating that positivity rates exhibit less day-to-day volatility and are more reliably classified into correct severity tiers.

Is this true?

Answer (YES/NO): YES